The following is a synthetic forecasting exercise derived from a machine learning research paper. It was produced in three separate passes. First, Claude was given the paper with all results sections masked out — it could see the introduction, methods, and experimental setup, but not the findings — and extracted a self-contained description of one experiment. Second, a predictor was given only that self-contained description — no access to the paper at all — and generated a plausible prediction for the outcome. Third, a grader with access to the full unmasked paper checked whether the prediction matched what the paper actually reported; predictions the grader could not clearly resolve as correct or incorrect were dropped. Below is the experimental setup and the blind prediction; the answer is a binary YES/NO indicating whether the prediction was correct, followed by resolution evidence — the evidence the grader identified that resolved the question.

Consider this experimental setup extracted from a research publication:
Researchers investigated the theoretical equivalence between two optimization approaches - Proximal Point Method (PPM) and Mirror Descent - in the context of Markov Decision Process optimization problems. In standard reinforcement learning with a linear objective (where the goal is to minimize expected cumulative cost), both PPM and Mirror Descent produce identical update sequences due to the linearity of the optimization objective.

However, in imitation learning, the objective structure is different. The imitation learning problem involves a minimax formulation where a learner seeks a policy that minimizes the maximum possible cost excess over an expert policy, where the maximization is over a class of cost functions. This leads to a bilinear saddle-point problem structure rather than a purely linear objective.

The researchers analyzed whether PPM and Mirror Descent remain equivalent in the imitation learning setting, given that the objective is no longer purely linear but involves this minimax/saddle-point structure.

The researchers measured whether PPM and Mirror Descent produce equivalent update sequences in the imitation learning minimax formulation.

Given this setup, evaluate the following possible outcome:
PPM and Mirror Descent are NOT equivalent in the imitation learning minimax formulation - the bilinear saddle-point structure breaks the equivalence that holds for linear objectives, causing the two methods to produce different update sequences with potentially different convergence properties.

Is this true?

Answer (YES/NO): YES